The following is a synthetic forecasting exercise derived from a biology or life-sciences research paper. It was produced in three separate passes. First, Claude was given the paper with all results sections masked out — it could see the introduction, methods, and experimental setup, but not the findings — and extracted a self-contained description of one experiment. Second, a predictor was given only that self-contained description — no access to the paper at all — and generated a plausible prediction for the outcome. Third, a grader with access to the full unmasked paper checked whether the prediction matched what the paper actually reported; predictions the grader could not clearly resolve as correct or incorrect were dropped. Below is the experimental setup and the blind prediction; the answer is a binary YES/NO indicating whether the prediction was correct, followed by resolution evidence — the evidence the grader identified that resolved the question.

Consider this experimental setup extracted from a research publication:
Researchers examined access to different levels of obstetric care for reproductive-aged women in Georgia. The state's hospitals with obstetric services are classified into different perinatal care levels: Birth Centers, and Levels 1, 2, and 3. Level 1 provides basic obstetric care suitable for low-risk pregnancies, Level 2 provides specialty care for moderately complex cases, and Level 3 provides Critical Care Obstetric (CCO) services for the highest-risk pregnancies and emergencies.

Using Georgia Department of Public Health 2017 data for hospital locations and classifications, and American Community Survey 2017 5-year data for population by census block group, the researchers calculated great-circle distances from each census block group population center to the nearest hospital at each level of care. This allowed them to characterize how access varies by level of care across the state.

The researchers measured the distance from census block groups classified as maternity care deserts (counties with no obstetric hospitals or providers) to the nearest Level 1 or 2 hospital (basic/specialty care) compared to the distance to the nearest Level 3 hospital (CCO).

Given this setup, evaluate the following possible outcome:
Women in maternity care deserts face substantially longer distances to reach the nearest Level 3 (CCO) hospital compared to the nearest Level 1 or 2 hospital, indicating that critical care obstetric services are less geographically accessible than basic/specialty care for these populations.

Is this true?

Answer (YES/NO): YES